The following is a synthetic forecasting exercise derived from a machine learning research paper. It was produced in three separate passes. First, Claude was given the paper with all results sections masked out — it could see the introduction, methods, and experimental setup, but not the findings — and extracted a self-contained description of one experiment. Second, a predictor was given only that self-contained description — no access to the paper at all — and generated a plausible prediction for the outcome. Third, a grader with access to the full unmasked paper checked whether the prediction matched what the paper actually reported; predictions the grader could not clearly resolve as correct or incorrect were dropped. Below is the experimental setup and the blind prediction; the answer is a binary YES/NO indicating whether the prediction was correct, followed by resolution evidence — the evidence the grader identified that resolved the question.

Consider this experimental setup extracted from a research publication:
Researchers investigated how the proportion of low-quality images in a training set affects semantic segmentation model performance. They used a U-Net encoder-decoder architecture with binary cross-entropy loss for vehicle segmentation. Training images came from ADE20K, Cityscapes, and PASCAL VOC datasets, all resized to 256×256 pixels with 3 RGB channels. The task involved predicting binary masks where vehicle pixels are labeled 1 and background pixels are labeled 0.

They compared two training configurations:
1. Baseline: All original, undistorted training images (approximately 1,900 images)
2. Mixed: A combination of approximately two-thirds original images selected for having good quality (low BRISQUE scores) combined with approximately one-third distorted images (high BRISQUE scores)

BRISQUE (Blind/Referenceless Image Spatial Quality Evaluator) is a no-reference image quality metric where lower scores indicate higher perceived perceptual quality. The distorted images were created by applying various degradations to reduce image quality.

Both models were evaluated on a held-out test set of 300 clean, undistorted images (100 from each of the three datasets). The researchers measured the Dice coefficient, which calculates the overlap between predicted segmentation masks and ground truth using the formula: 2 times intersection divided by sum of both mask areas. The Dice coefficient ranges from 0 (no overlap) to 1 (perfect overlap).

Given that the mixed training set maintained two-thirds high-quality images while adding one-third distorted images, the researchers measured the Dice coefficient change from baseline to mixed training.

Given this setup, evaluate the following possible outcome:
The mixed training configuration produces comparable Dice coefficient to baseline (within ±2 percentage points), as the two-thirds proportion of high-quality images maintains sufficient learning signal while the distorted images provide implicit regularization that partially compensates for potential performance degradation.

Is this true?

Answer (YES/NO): NO